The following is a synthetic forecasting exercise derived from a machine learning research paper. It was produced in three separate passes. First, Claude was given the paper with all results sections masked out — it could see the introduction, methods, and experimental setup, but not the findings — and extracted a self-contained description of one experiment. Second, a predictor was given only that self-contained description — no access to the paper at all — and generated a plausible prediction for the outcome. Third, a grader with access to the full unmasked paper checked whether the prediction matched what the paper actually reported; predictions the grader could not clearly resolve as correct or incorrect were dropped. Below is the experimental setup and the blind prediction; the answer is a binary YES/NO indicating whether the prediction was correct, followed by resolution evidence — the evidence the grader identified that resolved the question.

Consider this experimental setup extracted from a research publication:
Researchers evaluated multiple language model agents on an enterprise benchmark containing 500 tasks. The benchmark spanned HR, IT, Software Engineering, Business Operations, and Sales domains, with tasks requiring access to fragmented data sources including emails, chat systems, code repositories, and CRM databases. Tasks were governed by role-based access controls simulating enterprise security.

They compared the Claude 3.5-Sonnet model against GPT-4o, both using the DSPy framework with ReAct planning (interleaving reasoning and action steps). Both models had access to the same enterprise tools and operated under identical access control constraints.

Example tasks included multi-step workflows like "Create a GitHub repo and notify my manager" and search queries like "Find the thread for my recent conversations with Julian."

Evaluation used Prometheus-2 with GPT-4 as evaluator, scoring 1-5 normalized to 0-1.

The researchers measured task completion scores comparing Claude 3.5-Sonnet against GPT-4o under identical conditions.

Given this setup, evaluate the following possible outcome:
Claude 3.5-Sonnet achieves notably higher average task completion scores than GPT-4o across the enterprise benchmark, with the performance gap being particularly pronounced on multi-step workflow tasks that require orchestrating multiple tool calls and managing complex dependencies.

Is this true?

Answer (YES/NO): NO